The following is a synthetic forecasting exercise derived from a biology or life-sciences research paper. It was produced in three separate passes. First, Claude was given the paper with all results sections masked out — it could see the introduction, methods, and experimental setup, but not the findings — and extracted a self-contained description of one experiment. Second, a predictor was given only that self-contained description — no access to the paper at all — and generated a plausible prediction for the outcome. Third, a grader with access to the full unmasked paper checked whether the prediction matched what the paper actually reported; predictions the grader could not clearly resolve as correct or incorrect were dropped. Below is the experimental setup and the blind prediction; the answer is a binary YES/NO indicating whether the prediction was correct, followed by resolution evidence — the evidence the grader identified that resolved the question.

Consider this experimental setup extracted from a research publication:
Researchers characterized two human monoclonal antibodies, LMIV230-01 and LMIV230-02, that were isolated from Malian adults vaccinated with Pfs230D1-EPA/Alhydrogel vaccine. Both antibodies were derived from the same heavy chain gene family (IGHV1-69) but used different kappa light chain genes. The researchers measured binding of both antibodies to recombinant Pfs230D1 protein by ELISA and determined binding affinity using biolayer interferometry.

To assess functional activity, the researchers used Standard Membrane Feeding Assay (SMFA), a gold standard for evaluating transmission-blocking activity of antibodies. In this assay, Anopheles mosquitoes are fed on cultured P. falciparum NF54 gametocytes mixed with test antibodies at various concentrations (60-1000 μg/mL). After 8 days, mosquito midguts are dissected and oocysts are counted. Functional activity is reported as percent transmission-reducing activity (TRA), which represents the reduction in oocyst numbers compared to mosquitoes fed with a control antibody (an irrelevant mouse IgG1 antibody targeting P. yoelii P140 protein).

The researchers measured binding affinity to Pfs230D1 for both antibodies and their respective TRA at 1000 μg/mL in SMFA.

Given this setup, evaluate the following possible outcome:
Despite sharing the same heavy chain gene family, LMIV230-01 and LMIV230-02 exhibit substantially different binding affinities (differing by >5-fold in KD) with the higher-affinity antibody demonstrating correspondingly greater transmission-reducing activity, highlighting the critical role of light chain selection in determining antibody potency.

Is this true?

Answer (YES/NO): NO